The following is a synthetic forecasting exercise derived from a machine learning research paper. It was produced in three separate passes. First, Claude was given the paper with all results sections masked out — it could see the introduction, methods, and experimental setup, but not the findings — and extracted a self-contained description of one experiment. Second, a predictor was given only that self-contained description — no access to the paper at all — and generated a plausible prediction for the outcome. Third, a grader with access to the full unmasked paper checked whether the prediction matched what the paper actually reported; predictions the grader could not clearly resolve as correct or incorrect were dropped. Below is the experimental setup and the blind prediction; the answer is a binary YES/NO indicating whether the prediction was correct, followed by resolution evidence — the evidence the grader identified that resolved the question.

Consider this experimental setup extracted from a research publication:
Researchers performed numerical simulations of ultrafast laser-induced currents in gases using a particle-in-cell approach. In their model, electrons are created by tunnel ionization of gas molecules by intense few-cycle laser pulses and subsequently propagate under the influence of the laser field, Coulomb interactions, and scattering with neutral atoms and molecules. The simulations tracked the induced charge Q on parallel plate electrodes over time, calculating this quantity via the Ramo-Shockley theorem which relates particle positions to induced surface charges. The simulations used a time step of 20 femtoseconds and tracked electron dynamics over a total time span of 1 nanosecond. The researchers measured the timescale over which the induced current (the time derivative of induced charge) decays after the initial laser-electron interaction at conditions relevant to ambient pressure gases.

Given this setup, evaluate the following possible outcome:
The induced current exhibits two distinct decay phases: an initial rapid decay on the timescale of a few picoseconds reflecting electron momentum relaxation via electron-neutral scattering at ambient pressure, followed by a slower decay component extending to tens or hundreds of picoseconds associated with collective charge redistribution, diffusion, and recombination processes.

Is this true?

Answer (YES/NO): NO